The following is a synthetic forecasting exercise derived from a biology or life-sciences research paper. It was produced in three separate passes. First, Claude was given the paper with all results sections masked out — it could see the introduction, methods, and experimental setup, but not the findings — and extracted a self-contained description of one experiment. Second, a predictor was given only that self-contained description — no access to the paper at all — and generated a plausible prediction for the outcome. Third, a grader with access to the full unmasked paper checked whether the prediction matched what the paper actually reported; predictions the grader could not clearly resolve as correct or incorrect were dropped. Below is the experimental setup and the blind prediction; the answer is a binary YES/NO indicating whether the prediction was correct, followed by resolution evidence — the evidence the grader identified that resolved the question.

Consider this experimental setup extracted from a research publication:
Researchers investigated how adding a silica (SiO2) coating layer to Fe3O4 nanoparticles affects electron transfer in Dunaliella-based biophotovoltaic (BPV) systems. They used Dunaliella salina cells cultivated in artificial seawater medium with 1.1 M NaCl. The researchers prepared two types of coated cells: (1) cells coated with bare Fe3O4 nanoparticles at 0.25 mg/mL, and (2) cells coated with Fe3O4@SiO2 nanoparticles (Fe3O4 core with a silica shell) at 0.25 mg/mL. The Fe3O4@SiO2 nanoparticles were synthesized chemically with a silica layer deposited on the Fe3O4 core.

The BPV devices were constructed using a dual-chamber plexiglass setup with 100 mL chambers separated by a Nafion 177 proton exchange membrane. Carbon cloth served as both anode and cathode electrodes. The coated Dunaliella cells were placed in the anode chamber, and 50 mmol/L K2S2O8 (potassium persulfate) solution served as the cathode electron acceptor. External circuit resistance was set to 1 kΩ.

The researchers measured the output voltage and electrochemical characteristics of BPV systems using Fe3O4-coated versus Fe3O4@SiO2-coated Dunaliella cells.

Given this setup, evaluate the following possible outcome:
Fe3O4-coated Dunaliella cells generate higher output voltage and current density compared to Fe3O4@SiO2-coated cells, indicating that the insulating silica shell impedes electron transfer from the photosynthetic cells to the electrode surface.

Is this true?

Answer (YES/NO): YES